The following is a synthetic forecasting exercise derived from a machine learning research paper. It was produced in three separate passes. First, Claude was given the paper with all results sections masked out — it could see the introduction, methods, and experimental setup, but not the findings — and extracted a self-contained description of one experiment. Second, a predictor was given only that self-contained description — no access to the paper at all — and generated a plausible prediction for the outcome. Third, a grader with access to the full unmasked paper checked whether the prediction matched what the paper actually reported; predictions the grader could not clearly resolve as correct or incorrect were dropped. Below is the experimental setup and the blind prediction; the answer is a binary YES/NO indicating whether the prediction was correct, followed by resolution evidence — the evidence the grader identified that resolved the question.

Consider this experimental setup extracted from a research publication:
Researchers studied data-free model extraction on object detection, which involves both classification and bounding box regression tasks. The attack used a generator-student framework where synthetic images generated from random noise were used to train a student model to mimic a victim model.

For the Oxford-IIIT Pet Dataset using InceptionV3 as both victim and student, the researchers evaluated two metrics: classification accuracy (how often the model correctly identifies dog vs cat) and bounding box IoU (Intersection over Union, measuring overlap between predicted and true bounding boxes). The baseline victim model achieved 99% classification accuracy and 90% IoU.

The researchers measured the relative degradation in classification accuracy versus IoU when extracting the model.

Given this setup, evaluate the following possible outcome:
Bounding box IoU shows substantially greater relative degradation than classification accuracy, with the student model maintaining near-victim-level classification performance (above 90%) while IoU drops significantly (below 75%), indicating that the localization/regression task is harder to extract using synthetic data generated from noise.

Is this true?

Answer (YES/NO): YES